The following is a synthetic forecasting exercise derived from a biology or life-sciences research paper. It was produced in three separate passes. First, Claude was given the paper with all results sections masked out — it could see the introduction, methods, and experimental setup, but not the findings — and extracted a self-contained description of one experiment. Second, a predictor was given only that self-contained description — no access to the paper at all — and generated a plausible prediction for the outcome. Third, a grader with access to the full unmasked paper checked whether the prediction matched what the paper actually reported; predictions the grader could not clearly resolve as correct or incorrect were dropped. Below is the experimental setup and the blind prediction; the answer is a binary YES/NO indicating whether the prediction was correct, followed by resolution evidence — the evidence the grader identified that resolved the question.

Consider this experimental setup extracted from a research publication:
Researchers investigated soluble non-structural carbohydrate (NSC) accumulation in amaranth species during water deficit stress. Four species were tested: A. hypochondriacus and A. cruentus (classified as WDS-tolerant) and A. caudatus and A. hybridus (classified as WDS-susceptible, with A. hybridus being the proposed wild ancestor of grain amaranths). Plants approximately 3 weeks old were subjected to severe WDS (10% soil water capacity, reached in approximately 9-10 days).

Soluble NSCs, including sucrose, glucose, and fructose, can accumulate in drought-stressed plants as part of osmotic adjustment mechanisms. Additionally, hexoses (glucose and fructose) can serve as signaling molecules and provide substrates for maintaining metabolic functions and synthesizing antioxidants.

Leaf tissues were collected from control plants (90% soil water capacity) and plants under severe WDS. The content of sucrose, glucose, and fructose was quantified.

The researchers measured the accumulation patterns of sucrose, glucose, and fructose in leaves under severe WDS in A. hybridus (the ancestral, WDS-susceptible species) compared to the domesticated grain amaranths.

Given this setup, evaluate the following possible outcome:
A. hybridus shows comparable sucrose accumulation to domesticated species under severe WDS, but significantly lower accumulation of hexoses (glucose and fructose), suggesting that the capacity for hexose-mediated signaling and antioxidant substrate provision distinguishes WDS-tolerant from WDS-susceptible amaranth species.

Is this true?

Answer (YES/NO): NO